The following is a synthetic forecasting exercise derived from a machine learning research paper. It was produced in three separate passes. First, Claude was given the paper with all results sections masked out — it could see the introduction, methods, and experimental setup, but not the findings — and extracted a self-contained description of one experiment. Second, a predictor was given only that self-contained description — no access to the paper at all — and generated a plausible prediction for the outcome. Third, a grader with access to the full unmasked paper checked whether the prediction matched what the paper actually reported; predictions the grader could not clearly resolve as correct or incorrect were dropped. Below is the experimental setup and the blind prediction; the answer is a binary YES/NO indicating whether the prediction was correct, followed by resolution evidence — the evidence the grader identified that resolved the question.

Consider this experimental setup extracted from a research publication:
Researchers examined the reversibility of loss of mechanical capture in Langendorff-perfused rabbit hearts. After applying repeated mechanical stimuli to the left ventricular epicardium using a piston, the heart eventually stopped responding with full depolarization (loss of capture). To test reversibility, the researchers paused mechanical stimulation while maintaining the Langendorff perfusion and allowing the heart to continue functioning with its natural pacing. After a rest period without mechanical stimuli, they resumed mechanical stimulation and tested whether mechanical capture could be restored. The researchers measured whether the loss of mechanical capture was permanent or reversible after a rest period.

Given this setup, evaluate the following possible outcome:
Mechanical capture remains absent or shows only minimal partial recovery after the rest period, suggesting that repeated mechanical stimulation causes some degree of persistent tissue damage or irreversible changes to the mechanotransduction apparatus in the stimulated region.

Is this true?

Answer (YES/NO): NO